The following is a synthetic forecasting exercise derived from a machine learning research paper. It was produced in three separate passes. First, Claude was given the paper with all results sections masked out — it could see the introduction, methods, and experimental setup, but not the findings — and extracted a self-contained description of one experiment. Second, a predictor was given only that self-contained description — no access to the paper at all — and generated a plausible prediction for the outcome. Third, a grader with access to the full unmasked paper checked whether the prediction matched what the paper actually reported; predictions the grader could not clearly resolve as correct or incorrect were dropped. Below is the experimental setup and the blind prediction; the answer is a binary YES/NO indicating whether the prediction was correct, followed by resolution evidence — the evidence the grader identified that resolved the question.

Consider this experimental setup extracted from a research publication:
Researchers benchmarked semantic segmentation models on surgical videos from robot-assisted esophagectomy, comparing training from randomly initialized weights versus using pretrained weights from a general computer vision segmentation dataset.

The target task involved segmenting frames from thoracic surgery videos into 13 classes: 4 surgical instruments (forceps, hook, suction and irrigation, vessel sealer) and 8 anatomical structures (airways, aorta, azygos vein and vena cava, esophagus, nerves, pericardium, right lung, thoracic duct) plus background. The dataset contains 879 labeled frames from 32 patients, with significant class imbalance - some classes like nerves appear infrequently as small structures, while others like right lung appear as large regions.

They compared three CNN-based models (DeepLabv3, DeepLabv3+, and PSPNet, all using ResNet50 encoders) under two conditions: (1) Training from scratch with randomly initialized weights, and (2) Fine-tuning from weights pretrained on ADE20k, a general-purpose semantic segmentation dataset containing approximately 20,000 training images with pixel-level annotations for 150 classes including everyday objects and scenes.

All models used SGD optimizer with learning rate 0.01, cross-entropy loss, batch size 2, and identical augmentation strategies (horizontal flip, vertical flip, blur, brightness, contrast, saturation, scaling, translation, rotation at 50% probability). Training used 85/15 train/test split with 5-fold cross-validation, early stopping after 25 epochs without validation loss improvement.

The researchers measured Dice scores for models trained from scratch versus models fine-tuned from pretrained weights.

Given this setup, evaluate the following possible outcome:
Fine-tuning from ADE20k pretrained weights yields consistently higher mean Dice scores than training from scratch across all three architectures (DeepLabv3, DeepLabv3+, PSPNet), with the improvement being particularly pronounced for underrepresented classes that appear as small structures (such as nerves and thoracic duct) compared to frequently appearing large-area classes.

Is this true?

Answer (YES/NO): NO